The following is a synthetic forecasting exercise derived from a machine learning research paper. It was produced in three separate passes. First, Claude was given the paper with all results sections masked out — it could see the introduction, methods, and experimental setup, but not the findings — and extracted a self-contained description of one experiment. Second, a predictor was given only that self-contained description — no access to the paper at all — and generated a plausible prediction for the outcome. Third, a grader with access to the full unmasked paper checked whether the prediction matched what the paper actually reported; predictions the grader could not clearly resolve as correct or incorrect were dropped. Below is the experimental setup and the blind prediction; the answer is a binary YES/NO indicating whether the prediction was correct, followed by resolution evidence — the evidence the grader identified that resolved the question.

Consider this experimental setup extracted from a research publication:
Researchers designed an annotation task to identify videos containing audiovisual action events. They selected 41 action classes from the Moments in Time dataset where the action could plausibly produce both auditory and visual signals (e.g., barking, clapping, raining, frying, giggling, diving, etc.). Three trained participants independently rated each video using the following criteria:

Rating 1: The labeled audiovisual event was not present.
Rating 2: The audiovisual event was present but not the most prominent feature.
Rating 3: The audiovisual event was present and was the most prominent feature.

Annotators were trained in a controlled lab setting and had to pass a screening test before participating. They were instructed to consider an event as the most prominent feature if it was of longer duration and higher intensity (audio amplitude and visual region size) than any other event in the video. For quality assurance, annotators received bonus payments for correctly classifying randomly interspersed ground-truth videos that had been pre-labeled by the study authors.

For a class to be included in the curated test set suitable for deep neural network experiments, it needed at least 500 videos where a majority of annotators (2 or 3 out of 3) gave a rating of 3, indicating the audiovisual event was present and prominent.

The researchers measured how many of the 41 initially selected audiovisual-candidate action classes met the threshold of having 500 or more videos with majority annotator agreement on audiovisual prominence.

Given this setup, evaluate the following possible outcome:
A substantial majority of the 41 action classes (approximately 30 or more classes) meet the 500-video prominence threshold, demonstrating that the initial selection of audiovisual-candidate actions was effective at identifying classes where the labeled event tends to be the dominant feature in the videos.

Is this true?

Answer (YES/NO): NO